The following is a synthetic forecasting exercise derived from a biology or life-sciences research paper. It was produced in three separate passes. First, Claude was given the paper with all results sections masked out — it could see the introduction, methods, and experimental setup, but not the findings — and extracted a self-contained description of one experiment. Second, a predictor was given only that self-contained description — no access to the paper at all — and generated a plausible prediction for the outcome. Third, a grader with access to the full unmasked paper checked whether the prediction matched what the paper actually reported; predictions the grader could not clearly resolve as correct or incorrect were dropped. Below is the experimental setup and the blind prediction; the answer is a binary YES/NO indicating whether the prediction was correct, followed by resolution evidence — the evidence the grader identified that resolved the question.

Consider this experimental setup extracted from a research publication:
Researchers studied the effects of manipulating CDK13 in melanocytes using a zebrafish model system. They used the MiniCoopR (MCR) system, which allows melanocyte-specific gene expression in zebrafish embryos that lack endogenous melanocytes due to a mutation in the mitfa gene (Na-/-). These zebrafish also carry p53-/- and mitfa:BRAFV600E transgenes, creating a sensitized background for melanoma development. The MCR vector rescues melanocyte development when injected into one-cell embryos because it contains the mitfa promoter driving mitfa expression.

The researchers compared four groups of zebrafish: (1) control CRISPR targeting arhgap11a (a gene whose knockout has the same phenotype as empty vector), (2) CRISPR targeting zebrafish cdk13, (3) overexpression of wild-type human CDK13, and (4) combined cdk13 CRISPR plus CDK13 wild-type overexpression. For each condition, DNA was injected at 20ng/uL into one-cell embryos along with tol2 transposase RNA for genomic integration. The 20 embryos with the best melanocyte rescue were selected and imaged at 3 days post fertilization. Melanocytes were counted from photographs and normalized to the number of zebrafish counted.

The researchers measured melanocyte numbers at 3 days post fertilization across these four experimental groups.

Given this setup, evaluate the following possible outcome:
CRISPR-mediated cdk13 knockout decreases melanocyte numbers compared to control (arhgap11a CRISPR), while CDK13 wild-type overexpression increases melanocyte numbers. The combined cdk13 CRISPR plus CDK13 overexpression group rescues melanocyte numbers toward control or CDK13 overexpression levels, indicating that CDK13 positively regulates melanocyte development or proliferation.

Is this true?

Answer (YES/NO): NO